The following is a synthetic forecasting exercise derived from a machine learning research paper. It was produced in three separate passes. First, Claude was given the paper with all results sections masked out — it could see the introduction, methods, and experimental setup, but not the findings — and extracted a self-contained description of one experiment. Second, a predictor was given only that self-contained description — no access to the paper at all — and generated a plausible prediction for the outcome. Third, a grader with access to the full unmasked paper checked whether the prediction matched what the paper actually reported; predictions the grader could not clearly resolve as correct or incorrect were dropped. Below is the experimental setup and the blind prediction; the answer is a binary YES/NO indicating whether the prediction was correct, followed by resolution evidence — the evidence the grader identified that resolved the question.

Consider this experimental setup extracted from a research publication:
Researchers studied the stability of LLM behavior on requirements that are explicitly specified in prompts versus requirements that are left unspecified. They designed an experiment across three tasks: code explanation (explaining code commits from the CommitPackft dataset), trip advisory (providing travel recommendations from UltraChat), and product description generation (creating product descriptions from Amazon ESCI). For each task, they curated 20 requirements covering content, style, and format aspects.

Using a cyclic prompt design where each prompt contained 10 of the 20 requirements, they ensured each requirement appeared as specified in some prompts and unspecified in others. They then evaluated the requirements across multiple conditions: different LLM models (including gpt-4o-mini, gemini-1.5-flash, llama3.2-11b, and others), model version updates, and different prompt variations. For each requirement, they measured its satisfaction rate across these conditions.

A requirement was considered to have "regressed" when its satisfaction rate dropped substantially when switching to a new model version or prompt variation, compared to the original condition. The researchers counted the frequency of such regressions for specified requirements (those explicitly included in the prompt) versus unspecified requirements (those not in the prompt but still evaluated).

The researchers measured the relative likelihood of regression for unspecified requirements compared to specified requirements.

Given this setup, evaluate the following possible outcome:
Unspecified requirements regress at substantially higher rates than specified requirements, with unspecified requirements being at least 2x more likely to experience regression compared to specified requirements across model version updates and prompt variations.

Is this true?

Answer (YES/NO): NO